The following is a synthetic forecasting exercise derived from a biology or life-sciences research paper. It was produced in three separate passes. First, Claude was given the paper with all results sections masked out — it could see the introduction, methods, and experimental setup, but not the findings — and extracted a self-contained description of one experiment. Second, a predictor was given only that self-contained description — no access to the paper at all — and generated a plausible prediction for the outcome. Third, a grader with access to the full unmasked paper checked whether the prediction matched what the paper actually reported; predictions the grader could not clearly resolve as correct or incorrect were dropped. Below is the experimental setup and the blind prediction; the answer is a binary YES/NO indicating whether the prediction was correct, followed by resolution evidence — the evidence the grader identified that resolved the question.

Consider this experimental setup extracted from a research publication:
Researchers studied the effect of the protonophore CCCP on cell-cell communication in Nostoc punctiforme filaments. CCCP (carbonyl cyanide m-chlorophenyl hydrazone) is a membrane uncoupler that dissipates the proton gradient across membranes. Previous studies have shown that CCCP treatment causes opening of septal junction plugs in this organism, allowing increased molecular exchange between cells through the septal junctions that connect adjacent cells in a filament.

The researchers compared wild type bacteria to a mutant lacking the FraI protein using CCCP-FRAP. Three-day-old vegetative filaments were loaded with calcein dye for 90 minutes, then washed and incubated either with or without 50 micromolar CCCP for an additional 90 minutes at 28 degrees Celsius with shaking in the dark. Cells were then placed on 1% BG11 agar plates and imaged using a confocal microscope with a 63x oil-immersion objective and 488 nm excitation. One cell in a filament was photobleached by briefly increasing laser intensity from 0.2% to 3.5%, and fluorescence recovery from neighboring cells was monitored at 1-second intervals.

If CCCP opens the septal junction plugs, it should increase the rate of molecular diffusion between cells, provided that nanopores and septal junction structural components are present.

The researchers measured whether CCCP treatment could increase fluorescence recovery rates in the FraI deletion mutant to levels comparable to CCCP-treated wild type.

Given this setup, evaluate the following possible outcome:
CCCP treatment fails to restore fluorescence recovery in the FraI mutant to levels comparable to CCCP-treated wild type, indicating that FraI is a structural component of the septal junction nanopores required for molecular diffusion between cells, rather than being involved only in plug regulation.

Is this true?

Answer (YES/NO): YES